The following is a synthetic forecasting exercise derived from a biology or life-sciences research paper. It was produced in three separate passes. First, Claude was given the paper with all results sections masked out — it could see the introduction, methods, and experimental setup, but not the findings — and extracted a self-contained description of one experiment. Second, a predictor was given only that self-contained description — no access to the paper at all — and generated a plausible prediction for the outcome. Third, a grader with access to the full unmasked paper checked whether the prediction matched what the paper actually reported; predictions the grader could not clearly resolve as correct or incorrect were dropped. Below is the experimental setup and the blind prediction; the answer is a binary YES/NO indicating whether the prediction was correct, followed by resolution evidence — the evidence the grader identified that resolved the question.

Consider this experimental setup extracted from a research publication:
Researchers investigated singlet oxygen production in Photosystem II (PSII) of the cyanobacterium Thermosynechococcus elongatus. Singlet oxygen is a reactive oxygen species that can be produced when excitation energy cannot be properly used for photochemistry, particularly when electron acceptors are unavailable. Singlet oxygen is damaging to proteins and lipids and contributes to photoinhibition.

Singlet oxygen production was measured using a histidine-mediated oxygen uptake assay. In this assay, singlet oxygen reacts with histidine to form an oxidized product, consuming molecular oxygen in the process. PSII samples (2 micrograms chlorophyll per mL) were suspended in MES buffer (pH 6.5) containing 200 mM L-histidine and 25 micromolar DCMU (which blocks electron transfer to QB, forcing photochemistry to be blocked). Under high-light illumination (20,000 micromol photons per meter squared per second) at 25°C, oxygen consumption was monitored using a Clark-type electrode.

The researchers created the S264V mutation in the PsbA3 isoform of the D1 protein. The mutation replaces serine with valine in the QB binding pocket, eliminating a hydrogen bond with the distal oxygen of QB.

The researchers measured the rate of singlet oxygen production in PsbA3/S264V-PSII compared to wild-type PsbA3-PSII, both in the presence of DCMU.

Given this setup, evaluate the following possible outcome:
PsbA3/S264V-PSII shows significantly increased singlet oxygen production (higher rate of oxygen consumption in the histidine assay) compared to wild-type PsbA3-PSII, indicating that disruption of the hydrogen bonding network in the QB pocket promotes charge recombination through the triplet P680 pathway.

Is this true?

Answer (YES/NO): YES